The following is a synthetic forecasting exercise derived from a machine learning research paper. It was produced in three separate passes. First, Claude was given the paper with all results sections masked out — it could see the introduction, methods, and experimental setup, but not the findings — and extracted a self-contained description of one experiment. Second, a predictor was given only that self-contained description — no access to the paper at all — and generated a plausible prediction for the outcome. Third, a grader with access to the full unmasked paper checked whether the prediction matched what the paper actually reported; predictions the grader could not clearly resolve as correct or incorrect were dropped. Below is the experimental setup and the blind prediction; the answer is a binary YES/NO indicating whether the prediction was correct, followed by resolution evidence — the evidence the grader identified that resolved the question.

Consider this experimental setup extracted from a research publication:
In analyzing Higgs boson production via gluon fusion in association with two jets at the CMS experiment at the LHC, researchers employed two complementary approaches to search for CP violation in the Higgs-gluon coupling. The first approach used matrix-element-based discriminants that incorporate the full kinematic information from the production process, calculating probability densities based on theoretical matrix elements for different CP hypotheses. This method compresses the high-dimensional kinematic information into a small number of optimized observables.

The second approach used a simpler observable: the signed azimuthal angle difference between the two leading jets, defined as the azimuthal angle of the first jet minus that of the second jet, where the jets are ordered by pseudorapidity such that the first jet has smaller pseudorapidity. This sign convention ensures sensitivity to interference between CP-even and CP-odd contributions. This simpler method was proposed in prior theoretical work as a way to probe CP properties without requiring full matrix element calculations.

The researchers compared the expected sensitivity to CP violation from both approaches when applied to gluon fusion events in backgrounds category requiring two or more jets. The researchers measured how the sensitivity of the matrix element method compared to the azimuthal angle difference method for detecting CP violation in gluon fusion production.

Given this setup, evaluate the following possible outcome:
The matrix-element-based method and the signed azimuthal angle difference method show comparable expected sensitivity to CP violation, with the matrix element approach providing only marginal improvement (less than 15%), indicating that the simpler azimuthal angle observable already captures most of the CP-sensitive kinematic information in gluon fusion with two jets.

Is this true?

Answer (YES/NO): YES